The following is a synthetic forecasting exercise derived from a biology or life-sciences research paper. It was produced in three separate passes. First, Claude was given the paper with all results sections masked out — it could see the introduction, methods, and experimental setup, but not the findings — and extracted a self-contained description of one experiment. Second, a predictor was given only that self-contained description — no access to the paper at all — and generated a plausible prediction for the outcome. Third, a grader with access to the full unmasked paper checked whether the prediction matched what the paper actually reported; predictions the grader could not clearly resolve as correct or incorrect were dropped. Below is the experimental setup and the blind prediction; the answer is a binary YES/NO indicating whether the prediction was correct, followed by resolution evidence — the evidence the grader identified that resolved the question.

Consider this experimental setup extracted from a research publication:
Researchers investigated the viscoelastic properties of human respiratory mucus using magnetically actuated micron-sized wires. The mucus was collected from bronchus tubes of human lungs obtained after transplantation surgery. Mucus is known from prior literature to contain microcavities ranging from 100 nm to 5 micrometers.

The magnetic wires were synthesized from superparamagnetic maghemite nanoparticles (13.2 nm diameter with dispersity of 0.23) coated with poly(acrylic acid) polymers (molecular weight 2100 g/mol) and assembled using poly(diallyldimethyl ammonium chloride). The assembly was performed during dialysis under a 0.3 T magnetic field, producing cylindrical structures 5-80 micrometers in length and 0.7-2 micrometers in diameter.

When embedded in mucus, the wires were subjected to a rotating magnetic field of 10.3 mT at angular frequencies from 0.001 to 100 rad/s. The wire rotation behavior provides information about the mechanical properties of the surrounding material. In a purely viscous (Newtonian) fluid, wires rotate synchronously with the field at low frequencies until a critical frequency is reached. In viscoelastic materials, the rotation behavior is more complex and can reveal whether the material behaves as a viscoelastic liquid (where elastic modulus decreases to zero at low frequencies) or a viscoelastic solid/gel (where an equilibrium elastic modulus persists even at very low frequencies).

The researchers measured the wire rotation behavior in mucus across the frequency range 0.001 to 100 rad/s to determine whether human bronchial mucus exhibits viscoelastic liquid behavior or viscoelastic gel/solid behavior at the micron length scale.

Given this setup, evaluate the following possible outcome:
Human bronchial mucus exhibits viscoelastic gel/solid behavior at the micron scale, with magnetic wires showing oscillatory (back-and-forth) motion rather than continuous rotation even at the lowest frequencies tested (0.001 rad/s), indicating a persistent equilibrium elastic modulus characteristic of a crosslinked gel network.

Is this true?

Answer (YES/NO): NO